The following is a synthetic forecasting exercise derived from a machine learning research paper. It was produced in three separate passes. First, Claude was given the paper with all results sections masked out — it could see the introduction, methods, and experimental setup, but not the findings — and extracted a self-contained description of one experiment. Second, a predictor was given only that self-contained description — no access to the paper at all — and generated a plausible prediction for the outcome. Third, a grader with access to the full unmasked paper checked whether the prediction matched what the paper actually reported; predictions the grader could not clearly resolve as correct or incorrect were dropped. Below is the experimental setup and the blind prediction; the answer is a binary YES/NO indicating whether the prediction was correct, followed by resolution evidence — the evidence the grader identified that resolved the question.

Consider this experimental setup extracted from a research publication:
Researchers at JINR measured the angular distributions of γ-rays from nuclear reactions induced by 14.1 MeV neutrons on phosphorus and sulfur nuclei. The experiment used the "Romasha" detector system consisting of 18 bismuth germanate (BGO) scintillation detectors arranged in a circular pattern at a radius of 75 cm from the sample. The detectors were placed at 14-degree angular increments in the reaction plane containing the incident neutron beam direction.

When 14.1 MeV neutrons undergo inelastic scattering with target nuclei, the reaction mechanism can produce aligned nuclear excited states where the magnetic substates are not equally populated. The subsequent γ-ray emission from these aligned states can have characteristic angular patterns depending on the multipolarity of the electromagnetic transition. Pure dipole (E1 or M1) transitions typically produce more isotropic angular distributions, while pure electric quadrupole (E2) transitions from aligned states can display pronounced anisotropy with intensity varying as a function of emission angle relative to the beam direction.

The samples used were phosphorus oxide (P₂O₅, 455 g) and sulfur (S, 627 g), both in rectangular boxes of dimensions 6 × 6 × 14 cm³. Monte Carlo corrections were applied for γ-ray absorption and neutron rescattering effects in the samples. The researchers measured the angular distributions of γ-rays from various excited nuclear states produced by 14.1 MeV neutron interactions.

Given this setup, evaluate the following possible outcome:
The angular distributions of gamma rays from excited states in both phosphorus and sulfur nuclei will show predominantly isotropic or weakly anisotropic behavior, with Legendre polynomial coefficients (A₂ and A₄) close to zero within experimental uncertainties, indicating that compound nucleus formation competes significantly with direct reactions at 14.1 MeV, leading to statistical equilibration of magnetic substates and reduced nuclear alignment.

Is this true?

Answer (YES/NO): NO